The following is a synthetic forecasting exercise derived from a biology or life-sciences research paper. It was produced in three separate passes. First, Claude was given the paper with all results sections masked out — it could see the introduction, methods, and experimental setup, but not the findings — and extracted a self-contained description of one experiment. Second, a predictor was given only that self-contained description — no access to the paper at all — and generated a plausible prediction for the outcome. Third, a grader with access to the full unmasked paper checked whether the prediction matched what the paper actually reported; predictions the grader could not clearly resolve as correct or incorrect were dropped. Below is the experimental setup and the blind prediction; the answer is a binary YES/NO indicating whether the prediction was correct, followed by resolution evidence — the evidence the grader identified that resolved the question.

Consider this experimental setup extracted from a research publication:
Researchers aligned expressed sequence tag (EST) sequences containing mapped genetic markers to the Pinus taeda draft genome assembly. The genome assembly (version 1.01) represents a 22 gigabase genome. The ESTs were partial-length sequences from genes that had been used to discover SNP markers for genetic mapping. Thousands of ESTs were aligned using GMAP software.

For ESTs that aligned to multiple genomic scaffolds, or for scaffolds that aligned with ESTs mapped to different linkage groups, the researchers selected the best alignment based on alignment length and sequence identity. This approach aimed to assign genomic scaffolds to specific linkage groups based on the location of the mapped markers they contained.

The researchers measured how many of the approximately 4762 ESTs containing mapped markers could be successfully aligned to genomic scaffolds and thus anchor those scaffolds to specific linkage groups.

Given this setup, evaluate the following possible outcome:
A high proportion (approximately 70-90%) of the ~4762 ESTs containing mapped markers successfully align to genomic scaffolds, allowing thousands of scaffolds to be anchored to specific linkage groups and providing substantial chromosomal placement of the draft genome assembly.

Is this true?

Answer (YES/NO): NO